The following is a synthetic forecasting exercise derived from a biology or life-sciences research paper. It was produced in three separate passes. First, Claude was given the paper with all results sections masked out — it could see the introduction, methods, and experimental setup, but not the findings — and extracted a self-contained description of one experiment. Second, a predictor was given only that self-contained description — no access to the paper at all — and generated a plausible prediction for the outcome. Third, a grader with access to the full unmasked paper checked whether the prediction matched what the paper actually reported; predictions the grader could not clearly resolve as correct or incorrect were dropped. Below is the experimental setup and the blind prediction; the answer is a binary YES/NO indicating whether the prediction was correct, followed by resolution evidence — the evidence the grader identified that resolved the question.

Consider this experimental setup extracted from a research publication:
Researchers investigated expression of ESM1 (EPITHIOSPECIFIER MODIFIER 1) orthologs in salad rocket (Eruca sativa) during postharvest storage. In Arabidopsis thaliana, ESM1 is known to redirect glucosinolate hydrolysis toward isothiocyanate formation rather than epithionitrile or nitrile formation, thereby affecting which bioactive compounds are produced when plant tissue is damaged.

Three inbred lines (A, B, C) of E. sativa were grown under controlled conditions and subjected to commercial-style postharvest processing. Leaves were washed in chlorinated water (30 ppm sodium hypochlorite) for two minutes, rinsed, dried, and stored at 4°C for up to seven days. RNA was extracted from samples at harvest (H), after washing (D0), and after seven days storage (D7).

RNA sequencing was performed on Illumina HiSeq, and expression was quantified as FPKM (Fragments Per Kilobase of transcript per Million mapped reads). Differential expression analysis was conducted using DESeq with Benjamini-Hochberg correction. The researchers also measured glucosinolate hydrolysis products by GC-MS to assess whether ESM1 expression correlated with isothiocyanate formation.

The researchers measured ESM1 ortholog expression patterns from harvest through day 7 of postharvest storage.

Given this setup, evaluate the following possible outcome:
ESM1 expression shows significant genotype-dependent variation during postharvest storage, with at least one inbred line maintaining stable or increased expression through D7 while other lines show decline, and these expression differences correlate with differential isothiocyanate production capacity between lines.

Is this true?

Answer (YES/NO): NO